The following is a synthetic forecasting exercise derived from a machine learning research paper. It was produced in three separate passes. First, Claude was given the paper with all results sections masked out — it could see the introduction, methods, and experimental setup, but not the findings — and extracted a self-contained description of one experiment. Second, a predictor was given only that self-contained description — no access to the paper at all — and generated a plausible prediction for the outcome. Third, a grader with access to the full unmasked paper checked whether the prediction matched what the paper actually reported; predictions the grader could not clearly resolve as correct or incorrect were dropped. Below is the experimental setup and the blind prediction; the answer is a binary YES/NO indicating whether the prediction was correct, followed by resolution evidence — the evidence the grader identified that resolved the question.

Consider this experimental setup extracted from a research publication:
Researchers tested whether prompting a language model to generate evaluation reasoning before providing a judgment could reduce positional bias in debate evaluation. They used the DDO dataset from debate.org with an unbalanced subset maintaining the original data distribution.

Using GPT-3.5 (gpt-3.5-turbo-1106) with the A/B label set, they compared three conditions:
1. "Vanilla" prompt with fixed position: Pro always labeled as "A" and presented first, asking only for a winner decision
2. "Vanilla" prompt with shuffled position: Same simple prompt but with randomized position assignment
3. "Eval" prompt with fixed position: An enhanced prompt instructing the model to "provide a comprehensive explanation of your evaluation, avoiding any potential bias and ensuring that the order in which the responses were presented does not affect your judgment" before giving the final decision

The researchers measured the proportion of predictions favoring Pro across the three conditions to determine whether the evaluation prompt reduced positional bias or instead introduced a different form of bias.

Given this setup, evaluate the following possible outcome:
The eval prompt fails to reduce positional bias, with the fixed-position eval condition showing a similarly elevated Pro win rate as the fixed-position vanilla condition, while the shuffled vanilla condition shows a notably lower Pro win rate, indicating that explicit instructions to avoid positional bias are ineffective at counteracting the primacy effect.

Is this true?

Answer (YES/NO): NO